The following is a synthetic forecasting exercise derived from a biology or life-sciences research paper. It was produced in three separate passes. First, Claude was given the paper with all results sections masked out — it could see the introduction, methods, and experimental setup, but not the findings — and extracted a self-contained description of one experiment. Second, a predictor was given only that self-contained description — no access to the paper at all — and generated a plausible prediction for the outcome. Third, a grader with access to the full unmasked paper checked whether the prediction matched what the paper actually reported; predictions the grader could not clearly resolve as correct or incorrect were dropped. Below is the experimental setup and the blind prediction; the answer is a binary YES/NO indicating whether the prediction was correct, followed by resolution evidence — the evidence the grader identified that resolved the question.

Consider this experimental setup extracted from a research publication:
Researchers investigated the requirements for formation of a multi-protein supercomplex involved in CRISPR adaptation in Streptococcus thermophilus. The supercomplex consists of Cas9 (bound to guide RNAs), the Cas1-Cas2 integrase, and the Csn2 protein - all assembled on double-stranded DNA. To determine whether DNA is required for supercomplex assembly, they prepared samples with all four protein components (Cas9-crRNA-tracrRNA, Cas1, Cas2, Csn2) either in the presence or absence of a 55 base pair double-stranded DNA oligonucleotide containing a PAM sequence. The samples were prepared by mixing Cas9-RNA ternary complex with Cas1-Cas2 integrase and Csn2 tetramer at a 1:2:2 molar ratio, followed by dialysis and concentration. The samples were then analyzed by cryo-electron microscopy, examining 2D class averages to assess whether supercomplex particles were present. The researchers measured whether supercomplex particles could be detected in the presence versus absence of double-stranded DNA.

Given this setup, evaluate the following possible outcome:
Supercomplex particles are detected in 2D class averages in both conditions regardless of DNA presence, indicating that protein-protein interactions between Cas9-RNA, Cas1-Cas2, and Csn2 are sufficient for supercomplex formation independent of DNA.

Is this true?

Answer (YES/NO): NO